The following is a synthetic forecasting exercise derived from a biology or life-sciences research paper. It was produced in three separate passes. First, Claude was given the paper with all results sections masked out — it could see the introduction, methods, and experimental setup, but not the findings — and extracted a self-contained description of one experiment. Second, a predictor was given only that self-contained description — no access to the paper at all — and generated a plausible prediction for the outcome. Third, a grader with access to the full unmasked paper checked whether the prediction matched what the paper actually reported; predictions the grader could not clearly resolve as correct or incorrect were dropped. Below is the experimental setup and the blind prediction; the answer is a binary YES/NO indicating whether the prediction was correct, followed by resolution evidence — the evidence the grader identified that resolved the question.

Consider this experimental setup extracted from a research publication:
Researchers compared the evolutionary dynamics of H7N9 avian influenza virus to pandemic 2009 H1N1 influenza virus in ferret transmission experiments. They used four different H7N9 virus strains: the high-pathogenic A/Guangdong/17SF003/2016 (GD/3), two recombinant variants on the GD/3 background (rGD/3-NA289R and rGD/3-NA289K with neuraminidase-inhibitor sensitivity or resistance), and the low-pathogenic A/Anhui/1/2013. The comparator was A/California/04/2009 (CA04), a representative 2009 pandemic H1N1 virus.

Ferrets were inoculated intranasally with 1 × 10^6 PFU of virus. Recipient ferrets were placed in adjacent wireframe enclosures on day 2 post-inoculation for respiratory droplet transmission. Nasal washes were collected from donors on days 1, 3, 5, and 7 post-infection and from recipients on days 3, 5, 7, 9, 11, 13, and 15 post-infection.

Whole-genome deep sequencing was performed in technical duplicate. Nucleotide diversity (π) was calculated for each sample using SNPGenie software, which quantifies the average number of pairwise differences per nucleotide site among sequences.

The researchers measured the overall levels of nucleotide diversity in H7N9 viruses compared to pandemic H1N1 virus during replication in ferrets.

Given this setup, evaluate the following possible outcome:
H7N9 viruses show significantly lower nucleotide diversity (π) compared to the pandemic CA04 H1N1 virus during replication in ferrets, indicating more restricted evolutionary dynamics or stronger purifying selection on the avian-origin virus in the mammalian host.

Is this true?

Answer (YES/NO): NO